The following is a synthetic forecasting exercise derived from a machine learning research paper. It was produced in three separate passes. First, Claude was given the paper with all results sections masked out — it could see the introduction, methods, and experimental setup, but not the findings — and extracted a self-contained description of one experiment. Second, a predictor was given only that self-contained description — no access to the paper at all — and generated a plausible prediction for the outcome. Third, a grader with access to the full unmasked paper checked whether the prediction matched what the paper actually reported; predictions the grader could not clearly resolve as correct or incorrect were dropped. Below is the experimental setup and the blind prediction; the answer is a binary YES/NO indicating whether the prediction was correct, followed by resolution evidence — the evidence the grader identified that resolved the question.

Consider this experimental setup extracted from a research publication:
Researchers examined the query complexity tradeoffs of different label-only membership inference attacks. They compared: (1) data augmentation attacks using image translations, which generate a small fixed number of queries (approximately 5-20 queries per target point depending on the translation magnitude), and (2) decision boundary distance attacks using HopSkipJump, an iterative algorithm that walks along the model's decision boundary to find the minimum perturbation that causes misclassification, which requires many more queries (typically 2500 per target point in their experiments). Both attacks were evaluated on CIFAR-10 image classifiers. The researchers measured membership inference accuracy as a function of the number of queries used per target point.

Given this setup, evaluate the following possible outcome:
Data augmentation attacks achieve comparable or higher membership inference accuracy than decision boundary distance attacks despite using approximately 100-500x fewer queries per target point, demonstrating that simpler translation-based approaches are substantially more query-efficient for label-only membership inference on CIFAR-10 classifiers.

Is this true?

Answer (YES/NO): NO